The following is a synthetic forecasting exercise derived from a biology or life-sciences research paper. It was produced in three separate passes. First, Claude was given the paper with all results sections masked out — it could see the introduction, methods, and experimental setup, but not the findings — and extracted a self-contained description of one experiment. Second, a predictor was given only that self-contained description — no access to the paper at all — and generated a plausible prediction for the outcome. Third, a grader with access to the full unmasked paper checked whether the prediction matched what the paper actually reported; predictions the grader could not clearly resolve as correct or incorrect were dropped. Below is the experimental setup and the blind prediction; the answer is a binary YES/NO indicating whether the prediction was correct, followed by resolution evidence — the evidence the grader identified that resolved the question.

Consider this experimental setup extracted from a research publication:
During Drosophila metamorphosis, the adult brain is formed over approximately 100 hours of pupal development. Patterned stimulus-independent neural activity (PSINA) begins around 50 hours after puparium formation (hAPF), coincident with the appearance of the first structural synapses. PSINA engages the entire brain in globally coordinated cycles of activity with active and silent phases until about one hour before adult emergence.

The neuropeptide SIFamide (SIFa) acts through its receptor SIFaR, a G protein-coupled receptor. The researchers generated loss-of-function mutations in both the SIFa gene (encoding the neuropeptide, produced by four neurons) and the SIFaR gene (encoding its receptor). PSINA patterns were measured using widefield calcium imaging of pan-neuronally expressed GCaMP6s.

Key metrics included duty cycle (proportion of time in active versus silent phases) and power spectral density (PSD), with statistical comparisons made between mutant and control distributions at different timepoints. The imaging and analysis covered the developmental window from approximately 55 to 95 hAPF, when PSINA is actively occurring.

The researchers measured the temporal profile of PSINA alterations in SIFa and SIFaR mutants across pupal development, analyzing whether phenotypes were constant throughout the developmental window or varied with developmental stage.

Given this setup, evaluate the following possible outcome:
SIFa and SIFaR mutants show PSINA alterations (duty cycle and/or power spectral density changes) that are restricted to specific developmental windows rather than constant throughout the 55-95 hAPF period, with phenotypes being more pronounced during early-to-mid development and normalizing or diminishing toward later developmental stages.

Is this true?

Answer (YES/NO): NO